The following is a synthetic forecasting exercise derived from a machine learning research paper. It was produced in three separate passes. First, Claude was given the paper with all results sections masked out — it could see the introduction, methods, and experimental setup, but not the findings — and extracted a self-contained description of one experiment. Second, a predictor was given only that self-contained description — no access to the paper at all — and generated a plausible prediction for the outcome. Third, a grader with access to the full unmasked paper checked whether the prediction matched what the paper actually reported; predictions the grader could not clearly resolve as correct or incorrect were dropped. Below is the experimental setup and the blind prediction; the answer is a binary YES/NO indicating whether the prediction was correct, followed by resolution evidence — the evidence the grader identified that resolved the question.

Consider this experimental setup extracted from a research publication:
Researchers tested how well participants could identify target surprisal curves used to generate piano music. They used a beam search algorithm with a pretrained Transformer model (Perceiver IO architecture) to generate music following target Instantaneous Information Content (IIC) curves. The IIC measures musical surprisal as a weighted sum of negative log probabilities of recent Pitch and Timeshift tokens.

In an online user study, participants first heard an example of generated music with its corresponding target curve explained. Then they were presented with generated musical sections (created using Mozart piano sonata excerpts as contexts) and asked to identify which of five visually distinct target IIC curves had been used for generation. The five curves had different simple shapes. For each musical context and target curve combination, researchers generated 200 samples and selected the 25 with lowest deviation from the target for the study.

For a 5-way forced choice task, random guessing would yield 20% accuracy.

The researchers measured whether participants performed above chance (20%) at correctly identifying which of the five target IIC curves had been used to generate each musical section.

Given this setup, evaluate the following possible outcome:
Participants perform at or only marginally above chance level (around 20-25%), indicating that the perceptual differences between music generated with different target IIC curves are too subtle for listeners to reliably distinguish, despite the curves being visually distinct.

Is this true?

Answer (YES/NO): NO